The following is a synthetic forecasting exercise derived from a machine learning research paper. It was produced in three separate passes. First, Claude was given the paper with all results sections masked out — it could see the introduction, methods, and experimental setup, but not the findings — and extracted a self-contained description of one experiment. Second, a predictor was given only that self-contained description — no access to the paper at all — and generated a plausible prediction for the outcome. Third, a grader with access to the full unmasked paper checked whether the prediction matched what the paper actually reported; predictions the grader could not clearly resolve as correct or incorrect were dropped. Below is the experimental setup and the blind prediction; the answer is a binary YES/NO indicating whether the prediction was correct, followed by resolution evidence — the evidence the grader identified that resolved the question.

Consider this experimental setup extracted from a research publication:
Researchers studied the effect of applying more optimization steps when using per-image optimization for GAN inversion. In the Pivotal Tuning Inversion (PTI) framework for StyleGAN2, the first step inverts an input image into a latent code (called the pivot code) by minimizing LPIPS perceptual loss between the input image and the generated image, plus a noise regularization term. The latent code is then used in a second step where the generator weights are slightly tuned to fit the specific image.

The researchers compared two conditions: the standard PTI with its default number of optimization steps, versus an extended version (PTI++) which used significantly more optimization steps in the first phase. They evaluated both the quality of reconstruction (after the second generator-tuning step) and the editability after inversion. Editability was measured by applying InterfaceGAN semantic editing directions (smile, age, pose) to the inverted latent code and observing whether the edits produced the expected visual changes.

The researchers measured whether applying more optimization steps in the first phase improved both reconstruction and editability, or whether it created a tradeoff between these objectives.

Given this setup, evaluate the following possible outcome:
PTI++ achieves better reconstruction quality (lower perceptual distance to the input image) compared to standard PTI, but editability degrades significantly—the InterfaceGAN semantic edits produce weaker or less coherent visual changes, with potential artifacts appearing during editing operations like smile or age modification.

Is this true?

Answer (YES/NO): YES